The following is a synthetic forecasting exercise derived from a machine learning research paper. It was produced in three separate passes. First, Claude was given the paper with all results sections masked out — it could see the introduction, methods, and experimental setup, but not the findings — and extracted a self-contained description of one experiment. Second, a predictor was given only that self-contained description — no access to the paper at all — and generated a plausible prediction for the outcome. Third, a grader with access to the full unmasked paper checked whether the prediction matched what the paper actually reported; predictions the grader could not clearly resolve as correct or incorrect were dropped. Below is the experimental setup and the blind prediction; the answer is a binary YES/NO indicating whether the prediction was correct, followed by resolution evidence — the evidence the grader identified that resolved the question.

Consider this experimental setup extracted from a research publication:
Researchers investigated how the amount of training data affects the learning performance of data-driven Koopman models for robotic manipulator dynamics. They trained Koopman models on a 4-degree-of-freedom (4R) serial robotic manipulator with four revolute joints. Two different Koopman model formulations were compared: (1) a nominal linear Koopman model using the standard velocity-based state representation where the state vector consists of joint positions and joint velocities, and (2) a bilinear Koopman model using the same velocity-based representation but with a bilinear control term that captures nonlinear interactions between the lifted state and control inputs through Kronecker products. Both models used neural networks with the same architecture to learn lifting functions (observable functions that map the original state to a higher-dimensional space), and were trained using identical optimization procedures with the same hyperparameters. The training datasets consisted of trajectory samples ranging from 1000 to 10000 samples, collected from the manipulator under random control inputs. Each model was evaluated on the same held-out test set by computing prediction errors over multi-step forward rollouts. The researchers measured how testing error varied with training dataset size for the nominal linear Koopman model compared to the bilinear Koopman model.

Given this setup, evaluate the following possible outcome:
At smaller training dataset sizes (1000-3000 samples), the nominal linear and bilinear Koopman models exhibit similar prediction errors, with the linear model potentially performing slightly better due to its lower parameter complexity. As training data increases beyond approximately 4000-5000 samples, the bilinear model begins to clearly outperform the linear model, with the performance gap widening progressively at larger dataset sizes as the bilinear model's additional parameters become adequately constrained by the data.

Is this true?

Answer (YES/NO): NO